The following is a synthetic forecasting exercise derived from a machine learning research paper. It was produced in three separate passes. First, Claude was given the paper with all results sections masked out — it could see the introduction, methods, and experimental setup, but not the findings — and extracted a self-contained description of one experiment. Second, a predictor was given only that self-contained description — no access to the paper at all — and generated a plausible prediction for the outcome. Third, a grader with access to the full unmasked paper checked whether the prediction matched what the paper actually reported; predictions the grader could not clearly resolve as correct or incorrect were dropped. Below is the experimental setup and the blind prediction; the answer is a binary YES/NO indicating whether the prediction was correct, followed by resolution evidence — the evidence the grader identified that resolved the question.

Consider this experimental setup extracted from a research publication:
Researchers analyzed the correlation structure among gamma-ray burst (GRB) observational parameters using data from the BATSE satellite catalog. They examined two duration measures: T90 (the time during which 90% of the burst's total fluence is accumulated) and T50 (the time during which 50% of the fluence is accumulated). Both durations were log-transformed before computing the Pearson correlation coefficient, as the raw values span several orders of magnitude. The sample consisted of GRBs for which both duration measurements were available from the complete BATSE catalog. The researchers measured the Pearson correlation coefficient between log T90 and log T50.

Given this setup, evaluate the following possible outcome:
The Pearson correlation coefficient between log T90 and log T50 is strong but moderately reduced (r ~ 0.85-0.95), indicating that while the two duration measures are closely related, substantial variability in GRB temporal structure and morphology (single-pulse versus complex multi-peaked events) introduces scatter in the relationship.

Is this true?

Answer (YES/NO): NO